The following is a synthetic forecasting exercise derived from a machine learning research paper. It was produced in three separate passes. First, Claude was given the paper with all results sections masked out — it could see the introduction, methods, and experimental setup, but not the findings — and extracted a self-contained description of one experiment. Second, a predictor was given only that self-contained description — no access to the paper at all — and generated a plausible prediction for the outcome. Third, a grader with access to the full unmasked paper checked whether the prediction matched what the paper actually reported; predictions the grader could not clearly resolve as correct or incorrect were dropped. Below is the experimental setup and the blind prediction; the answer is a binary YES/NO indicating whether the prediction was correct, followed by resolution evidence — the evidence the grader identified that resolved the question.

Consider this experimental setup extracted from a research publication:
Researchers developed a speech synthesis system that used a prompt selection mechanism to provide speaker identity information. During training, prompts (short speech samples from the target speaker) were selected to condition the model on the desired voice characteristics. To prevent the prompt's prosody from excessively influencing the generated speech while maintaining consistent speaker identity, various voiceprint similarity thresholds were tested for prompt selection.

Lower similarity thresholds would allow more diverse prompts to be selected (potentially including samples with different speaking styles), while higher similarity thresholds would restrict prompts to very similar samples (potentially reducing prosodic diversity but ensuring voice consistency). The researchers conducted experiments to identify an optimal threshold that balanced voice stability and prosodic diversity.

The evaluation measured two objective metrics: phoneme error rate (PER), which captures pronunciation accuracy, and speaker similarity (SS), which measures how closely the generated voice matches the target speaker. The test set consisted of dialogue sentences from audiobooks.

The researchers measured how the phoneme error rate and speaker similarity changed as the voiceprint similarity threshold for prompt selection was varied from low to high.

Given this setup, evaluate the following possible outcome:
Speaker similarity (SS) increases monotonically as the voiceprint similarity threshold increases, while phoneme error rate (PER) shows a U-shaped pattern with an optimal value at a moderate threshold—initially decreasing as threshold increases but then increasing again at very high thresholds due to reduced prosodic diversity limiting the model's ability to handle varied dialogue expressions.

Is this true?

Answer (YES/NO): NO